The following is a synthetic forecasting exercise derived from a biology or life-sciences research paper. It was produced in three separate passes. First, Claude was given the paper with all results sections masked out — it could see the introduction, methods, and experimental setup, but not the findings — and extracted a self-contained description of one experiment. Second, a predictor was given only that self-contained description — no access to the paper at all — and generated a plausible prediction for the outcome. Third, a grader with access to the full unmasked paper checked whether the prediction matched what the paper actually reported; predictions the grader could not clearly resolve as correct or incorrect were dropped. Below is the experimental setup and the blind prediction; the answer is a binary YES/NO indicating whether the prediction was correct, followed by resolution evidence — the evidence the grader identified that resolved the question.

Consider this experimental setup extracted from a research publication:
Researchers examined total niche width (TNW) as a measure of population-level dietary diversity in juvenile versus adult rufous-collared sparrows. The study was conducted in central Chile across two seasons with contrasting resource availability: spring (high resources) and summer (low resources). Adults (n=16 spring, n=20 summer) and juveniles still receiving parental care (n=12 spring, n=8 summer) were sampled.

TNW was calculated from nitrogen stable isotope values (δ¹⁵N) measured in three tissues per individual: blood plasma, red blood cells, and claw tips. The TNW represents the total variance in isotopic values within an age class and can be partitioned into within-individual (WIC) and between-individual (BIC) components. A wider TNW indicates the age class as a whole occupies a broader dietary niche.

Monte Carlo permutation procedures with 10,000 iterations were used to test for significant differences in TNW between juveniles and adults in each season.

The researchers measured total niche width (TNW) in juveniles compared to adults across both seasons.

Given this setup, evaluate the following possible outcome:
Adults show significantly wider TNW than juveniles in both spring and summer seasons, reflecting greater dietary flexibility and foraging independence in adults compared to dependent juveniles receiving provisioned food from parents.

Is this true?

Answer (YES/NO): NO